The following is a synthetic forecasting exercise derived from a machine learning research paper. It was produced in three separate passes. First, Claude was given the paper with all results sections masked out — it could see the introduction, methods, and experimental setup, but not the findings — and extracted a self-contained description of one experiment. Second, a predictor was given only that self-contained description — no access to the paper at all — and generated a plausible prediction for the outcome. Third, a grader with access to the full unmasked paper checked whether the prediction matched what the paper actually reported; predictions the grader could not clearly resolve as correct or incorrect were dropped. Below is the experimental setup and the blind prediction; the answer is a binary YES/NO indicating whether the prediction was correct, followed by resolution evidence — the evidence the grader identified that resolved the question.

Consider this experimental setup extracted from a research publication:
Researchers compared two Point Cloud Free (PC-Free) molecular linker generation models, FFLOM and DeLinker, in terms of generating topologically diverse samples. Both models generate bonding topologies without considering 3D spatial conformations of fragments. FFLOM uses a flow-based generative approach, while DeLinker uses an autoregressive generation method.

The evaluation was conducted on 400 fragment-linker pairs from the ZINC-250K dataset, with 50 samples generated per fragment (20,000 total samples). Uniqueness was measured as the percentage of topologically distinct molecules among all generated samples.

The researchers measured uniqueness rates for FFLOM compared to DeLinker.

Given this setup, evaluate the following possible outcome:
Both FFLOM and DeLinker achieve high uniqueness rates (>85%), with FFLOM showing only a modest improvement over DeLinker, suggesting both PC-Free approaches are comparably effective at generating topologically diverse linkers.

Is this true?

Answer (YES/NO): NO